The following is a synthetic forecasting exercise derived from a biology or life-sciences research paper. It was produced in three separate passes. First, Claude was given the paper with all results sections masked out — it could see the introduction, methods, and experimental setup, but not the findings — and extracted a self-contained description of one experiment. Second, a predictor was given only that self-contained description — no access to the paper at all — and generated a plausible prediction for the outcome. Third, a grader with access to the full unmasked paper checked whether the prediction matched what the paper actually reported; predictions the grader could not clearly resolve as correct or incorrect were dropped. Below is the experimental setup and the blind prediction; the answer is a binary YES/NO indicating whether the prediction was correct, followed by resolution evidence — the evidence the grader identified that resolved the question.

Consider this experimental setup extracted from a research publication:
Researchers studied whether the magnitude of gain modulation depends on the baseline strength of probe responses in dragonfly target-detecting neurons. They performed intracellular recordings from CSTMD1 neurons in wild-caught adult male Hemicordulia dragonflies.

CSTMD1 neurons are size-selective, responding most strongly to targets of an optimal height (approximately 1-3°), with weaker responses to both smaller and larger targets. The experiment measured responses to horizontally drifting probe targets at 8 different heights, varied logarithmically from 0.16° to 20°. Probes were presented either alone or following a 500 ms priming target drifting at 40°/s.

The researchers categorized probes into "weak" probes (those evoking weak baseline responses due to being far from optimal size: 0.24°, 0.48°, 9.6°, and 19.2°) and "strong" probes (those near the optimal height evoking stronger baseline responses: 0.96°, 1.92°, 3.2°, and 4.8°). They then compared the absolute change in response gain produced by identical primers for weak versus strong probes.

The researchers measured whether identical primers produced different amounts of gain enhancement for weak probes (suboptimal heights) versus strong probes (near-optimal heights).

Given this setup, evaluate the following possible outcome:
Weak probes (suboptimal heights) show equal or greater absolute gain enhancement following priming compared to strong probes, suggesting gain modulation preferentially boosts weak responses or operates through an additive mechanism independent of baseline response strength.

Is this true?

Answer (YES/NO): NO